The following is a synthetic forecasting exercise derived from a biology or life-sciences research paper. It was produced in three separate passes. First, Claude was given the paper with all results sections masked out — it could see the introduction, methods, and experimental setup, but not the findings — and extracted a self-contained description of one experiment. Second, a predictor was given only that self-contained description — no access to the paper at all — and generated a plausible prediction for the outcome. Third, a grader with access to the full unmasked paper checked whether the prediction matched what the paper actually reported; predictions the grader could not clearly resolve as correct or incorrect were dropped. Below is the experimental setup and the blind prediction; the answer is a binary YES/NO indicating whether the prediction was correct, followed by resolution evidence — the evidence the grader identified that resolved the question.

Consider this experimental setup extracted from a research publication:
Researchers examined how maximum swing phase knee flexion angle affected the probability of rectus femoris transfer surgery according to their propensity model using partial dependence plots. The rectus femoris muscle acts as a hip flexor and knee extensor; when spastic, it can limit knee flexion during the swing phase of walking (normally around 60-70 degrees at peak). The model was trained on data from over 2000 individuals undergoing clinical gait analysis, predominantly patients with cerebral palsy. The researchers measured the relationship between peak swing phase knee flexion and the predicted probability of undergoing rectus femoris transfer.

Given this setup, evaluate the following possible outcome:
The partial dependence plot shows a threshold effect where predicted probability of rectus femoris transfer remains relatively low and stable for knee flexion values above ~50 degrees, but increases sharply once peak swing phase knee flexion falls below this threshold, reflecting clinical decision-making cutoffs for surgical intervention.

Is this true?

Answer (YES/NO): NO